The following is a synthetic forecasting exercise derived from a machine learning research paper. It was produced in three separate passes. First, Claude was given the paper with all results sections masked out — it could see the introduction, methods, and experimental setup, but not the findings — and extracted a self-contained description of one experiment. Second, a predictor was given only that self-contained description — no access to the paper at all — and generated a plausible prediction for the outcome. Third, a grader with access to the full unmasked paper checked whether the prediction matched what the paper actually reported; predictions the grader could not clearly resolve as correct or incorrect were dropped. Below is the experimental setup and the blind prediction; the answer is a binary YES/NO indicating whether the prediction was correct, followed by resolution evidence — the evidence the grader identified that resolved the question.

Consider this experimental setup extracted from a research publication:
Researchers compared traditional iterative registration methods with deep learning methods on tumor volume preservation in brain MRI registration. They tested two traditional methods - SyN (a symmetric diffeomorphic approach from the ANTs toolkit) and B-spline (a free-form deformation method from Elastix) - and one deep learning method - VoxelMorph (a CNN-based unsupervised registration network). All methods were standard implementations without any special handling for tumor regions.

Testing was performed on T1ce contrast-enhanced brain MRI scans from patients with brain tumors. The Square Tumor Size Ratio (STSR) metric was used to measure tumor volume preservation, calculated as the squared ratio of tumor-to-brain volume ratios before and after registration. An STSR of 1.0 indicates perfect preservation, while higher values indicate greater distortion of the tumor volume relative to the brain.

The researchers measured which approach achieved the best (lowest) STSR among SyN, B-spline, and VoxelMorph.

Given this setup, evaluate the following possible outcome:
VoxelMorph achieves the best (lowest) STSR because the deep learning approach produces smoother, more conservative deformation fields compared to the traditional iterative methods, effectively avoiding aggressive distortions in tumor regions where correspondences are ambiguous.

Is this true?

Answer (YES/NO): NO